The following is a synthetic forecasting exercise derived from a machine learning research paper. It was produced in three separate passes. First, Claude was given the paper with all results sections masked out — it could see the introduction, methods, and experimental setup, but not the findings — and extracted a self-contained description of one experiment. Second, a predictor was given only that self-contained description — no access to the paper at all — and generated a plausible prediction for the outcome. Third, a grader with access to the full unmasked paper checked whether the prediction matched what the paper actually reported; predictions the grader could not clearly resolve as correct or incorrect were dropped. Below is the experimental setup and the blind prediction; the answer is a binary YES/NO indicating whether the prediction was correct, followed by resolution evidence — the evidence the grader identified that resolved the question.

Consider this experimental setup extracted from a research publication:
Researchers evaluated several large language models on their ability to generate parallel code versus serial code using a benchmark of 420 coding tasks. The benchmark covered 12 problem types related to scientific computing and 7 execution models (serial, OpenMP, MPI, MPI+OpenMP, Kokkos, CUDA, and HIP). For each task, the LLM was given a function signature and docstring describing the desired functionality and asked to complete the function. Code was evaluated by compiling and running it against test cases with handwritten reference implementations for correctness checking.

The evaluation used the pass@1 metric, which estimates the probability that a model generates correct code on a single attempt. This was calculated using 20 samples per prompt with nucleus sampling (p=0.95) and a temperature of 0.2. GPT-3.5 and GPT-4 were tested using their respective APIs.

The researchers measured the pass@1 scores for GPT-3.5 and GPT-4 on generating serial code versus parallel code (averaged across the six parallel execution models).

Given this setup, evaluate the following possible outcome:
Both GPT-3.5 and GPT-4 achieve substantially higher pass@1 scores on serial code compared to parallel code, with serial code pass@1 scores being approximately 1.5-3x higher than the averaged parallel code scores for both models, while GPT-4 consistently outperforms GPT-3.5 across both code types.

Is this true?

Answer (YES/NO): NO